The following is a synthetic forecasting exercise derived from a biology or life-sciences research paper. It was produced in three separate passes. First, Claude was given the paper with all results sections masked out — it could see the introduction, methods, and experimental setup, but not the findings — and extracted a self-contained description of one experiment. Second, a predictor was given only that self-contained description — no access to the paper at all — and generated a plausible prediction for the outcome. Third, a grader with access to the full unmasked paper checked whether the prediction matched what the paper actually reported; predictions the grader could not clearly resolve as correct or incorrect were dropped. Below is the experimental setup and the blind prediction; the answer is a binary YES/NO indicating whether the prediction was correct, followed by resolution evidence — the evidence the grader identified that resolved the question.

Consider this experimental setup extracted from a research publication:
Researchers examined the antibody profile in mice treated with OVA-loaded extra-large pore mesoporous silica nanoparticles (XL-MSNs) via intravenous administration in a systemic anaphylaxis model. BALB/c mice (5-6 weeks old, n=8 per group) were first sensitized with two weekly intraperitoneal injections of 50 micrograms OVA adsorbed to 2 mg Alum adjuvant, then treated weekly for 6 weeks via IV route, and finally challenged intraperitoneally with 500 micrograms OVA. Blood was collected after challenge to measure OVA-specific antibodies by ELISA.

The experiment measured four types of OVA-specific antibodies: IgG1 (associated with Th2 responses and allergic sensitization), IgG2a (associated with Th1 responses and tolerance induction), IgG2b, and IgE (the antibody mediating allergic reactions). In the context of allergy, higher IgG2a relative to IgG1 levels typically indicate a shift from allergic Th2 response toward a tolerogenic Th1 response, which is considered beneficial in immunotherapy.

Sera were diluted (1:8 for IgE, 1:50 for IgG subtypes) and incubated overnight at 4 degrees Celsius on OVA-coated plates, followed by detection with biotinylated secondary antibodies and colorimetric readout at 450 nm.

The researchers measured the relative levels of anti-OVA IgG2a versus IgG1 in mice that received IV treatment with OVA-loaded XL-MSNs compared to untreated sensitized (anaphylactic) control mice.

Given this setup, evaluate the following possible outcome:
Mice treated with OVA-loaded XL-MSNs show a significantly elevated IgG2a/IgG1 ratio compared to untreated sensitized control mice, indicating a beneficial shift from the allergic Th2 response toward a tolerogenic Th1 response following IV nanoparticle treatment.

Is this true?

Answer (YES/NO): YES